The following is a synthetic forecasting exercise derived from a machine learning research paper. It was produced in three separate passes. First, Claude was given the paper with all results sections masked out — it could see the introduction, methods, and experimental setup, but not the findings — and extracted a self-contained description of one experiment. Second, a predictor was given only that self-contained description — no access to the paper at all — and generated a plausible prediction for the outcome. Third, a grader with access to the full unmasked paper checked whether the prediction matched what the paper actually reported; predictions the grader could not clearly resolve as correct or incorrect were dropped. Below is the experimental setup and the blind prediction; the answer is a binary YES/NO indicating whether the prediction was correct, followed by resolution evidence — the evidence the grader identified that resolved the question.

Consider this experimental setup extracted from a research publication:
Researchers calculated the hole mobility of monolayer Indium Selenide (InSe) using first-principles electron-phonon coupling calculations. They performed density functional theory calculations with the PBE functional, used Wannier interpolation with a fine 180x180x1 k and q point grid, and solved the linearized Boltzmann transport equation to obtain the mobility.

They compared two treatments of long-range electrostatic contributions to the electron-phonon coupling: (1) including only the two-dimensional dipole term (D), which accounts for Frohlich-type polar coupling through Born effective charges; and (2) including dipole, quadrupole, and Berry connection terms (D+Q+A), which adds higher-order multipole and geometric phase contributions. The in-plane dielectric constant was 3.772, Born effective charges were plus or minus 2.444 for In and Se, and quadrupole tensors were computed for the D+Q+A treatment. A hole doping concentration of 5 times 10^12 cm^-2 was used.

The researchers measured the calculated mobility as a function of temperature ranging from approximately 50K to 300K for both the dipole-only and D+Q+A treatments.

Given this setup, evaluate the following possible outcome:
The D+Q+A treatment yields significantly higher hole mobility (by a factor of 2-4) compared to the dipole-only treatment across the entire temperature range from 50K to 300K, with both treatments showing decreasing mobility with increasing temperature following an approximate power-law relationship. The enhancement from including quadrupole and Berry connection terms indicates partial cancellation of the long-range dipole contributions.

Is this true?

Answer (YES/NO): NO